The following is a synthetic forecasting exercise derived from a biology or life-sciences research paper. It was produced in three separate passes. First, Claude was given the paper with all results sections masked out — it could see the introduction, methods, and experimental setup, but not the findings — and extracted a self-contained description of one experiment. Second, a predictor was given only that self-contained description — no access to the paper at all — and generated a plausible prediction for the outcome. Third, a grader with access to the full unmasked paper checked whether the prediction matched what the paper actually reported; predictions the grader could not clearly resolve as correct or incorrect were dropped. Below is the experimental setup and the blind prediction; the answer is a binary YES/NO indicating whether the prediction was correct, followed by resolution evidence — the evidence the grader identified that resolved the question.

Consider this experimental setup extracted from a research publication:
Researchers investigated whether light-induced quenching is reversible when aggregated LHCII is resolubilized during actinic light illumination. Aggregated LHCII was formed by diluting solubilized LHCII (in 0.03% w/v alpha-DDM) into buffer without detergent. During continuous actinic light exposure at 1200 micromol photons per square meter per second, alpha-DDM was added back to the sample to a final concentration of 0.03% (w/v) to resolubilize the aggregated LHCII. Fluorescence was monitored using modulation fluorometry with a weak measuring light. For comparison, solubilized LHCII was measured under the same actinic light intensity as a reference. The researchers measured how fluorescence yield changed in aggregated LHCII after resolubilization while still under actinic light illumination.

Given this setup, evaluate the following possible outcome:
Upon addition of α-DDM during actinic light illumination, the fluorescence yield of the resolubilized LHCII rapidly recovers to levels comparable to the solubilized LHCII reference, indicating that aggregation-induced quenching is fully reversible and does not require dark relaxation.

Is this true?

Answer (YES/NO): NO